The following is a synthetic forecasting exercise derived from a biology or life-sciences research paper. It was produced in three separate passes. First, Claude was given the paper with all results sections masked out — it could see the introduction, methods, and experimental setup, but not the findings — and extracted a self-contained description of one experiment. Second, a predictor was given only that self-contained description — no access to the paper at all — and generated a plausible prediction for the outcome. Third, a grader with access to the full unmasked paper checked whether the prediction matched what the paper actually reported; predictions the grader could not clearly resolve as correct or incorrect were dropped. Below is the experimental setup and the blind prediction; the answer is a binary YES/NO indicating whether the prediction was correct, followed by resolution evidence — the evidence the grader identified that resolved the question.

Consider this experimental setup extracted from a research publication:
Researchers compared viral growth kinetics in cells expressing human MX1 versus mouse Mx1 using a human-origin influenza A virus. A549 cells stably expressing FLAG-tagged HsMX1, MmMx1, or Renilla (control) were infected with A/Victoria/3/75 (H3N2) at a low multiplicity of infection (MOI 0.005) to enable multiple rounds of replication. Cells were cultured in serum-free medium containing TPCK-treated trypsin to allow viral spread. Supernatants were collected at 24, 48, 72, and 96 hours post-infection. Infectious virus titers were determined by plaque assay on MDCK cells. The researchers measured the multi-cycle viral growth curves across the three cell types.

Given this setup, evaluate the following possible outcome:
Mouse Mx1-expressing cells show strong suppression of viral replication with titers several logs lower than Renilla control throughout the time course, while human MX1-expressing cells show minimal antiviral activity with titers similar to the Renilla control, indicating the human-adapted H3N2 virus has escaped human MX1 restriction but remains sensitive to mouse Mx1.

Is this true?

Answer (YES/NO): NO